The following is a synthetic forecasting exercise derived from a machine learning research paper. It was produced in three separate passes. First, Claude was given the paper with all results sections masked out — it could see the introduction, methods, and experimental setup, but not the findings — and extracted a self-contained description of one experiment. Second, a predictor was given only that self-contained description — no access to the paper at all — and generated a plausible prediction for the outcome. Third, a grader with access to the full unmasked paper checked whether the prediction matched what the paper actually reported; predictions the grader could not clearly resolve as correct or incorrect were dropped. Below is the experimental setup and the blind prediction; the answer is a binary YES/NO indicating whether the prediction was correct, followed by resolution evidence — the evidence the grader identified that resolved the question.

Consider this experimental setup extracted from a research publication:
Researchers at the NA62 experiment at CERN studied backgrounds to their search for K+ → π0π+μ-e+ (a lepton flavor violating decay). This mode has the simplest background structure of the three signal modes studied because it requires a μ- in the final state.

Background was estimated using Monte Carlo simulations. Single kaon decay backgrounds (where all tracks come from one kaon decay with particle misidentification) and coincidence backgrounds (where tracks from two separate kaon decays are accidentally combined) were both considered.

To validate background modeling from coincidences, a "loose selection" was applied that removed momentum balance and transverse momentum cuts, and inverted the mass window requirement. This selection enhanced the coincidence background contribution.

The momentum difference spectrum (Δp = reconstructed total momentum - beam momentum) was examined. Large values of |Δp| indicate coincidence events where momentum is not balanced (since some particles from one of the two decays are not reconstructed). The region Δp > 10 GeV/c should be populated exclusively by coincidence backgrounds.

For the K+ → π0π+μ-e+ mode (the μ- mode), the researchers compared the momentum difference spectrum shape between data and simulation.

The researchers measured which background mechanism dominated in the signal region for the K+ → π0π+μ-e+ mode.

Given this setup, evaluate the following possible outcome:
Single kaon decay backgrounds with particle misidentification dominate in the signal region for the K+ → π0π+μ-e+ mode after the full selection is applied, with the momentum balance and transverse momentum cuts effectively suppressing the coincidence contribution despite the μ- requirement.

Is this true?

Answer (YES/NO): NO